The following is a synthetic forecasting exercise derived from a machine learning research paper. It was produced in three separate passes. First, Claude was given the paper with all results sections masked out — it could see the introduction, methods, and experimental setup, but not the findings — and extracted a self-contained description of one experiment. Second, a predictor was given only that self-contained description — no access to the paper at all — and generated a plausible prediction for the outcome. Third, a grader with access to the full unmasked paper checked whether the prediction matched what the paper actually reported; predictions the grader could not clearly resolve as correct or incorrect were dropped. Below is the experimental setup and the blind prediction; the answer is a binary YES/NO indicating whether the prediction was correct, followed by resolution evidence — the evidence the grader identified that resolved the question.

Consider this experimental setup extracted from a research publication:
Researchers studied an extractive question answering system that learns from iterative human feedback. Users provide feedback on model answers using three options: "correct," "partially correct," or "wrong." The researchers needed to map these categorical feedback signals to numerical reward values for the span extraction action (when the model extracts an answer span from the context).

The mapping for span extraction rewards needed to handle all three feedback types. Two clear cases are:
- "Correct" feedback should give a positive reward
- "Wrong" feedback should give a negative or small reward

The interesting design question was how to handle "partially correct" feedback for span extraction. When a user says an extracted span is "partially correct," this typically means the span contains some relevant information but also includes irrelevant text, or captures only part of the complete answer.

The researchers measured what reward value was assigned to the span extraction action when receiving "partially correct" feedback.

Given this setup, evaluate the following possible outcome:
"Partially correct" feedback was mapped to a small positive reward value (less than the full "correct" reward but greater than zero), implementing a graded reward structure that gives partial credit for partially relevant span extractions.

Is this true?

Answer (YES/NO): YES